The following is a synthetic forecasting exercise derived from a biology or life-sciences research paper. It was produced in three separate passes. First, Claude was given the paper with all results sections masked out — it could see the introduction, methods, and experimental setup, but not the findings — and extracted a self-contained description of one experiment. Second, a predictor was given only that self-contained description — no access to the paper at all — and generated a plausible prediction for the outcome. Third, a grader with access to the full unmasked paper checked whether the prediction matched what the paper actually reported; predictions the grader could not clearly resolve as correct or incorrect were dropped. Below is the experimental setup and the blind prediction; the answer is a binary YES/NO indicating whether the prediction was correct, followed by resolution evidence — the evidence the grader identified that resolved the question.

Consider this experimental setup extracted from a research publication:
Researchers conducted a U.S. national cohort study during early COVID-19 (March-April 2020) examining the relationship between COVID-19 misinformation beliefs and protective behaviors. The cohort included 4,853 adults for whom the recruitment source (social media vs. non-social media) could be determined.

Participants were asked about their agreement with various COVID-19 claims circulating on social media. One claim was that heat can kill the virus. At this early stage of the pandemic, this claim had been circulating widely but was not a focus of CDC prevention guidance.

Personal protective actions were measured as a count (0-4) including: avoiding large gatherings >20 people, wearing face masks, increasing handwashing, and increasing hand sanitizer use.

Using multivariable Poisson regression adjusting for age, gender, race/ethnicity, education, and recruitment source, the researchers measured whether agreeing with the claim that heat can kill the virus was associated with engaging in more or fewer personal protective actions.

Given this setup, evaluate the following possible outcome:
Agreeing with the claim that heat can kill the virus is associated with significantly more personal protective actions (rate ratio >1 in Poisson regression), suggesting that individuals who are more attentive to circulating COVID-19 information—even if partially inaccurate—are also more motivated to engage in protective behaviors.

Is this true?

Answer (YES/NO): NO